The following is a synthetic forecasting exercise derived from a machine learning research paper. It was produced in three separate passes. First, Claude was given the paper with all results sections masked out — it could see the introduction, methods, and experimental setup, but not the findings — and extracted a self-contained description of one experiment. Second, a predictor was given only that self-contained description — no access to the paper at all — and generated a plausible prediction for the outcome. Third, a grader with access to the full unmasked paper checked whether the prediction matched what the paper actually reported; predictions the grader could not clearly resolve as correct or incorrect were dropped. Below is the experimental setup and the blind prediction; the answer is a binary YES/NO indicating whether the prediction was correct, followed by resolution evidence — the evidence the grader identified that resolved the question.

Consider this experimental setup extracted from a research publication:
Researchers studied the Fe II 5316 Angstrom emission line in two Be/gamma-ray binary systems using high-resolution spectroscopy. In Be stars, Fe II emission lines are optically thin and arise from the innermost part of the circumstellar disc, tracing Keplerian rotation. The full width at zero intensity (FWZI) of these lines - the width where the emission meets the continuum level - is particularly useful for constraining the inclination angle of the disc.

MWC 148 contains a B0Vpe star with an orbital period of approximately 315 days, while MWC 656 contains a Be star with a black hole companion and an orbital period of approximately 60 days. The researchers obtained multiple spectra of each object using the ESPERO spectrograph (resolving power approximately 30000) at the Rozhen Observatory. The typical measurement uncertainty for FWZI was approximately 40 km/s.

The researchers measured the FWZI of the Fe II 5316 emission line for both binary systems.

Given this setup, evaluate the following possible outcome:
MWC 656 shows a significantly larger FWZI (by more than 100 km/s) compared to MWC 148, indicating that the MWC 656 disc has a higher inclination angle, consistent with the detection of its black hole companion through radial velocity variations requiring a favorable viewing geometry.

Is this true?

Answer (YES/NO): NO